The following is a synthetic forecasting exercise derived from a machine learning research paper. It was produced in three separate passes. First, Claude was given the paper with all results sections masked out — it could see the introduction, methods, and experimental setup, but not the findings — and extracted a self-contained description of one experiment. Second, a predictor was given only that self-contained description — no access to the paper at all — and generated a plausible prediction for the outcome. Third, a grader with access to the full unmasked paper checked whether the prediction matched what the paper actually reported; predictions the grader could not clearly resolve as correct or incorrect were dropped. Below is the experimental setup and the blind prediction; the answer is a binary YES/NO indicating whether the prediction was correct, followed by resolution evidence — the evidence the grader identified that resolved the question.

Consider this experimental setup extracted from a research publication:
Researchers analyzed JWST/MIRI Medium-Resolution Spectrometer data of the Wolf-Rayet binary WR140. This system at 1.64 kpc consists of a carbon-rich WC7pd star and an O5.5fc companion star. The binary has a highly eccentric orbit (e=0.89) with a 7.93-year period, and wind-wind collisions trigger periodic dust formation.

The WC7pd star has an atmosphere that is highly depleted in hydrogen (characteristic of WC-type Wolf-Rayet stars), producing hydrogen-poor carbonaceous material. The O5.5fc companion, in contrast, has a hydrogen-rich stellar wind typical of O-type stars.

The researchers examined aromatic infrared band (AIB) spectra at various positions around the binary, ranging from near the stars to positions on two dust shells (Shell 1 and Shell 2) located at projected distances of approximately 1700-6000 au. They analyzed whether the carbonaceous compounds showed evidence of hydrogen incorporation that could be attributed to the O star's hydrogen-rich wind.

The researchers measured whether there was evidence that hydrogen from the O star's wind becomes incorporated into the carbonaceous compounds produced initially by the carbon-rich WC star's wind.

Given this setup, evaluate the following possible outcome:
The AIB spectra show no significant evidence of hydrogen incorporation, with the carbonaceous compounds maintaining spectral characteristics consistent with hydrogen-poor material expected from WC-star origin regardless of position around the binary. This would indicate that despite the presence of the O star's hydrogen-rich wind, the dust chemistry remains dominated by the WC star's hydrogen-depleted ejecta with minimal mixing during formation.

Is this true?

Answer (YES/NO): NO